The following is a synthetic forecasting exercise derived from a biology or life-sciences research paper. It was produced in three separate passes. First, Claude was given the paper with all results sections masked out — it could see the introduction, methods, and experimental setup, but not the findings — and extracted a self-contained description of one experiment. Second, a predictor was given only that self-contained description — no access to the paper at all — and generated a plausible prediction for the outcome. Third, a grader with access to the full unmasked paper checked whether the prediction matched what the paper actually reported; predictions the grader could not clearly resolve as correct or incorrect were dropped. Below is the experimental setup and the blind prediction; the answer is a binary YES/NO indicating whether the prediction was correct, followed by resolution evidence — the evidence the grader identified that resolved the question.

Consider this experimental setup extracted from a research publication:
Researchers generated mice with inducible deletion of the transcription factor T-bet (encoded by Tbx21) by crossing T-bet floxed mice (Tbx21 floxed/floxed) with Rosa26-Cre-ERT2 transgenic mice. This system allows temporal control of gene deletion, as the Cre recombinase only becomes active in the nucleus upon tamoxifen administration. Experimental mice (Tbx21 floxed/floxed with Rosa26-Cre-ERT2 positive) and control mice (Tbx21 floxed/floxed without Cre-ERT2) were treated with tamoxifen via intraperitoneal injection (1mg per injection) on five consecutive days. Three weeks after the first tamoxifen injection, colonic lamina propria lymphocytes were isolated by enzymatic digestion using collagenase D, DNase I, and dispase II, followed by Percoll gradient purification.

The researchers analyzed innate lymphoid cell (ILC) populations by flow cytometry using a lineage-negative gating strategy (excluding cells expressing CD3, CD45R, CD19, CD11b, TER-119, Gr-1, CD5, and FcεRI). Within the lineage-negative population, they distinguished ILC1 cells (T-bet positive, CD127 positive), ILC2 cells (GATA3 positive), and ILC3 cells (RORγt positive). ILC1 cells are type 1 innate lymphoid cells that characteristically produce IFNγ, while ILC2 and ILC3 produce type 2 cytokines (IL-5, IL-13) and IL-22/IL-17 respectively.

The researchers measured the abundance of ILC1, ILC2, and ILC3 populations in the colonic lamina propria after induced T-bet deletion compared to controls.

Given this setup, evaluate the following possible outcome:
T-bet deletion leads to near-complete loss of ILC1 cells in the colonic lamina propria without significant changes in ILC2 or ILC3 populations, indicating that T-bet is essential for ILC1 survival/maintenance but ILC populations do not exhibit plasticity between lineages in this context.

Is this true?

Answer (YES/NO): YES